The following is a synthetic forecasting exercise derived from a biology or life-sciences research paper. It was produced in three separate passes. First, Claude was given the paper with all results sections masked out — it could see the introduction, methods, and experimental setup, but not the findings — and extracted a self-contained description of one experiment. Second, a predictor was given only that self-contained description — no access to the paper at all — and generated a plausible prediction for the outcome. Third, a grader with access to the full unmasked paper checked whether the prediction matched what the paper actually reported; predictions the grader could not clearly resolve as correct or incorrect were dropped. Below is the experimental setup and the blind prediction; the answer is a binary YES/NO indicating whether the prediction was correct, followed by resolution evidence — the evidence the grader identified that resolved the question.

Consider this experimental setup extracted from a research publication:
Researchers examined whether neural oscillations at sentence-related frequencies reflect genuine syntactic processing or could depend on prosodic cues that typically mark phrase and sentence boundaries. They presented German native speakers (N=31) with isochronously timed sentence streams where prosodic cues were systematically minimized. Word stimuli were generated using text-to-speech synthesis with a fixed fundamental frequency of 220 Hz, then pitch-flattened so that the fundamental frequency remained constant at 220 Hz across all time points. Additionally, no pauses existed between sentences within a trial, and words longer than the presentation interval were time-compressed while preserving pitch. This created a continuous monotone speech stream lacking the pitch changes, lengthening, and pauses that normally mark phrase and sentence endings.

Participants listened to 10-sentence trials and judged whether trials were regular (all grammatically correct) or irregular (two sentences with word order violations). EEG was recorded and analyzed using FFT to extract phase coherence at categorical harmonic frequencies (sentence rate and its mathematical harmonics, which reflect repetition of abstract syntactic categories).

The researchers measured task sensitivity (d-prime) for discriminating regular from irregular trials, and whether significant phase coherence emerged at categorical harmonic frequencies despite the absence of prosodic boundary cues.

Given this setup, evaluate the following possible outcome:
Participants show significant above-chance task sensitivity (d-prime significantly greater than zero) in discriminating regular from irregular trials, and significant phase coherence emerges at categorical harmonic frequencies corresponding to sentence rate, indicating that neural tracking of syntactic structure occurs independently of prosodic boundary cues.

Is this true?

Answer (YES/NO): YES